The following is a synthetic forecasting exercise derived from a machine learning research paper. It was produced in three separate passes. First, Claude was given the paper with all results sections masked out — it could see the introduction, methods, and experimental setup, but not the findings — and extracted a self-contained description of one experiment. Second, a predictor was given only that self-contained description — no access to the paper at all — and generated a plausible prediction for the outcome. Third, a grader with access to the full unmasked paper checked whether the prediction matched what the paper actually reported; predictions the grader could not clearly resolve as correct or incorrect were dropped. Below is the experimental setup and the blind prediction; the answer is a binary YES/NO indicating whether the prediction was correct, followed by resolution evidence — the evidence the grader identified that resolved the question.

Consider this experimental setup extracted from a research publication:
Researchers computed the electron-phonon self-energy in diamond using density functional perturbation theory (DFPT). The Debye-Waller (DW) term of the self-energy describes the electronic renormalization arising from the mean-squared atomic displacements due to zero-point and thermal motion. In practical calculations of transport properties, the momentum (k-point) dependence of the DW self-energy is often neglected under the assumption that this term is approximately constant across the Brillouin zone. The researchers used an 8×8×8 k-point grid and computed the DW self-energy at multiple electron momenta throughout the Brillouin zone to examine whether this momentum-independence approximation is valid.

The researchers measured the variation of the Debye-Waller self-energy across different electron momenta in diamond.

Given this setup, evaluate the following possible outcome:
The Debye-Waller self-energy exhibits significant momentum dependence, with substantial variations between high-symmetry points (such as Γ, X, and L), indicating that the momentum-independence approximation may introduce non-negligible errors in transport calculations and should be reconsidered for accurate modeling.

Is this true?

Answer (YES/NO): YES